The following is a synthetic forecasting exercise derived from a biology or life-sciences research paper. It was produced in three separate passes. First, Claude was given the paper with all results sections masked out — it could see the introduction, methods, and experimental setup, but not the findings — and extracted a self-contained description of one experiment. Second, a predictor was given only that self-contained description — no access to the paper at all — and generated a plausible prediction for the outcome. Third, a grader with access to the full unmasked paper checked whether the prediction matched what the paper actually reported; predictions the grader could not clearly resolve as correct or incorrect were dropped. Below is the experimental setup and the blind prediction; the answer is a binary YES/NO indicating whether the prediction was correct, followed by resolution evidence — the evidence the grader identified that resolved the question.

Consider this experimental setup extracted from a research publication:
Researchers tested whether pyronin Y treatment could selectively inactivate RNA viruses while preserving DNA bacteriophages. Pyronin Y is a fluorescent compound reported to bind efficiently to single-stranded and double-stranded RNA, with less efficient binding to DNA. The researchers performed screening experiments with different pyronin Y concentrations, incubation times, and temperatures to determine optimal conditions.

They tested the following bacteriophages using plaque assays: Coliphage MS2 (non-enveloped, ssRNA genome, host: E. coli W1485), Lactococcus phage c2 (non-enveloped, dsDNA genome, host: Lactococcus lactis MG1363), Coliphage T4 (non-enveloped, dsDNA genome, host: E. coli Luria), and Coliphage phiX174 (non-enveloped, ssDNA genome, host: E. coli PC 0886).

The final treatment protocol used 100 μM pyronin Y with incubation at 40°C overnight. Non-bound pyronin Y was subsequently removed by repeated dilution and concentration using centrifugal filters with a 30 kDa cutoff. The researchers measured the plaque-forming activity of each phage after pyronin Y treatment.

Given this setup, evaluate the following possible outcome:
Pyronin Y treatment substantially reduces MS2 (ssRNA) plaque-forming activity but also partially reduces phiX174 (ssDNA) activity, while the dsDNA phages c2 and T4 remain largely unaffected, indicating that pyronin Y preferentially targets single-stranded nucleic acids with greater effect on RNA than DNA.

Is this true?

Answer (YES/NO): NO